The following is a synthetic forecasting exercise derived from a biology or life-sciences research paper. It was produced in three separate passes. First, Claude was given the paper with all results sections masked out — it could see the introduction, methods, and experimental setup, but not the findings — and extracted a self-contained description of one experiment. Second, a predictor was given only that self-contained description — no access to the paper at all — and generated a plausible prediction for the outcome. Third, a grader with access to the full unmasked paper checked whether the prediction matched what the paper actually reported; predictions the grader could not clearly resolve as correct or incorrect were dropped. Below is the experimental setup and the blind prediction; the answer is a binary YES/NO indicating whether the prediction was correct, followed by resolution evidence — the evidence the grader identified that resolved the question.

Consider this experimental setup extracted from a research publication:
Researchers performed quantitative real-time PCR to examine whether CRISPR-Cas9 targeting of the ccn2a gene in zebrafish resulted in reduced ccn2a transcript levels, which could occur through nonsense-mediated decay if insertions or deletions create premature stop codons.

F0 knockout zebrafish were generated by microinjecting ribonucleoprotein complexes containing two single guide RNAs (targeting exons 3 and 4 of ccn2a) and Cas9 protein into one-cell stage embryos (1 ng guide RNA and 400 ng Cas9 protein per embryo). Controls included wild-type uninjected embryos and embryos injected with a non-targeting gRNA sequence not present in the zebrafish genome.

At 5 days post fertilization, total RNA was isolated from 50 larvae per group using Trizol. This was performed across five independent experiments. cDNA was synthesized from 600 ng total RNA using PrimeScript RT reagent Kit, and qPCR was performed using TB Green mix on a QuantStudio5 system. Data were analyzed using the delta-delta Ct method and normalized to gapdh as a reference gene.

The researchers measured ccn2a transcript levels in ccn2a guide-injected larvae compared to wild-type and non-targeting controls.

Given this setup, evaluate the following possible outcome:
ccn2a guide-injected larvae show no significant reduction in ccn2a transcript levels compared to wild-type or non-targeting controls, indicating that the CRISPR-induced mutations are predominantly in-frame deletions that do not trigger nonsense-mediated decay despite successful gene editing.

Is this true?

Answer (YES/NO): NO